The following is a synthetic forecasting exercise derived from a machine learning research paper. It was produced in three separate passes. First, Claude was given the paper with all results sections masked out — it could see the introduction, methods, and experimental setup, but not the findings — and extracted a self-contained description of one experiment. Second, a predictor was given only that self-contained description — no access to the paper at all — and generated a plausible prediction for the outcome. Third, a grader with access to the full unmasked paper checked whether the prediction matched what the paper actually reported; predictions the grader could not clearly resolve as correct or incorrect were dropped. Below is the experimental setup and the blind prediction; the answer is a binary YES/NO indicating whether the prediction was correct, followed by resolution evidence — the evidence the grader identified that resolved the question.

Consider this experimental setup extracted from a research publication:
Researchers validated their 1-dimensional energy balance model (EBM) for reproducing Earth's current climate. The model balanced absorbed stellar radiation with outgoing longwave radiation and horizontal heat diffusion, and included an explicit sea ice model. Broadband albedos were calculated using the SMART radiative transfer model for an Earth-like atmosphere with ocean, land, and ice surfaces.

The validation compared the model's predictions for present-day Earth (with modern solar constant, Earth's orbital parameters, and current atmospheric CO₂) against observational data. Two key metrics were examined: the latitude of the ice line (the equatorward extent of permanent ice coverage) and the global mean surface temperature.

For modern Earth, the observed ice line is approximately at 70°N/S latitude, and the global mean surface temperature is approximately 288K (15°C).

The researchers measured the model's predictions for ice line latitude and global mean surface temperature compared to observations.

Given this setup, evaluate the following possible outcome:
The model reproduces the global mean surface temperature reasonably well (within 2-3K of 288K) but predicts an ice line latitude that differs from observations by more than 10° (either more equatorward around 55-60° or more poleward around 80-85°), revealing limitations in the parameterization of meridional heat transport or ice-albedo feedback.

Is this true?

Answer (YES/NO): NO